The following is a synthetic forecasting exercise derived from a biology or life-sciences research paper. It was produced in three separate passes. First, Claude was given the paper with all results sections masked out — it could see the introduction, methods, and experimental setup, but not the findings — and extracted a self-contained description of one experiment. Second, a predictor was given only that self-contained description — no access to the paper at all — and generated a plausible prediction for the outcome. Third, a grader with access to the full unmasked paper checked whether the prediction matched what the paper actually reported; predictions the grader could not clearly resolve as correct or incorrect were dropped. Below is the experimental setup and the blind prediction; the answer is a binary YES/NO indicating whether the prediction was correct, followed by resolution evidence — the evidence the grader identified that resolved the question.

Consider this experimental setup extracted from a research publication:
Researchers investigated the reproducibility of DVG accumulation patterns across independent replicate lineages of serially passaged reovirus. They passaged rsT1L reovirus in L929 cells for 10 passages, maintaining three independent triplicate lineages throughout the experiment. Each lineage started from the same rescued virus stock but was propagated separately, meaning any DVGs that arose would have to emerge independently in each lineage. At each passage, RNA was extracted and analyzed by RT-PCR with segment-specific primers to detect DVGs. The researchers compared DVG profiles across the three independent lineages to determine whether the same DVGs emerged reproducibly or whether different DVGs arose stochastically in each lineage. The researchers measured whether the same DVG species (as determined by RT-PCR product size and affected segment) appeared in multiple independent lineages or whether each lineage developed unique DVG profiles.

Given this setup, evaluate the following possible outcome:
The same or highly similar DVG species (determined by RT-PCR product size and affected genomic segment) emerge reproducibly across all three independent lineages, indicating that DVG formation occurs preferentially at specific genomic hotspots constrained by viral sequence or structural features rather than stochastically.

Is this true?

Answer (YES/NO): YES